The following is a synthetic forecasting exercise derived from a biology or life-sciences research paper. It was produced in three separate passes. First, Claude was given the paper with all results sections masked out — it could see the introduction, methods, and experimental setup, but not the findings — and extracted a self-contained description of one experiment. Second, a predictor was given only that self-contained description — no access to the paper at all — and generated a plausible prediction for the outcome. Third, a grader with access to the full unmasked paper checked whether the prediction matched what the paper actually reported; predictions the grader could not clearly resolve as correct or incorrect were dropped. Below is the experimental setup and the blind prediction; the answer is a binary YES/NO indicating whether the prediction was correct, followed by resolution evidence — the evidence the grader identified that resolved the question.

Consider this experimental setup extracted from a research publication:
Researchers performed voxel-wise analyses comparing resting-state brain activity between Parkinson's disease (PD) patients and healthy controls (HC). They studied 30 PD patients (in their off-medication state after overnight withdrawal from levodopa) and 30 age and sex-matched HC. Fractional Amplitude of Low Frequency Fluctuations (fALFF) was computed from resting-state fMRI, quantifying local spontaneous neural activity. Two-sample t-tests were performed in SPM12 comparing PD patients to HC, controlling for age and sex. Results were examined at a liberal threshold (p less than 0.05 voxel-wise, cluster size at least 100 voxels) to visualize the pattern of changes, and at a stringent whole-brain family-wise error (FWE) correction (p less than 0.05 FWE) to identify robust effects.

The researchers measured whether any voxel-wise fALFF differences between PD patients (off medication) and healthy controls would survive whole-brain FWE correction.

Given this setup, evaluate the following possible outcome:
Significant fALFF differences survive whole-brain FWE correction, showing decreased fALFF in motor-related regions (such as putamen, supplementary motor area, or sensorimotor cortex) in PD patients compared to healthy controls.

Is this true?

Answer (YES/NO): NO